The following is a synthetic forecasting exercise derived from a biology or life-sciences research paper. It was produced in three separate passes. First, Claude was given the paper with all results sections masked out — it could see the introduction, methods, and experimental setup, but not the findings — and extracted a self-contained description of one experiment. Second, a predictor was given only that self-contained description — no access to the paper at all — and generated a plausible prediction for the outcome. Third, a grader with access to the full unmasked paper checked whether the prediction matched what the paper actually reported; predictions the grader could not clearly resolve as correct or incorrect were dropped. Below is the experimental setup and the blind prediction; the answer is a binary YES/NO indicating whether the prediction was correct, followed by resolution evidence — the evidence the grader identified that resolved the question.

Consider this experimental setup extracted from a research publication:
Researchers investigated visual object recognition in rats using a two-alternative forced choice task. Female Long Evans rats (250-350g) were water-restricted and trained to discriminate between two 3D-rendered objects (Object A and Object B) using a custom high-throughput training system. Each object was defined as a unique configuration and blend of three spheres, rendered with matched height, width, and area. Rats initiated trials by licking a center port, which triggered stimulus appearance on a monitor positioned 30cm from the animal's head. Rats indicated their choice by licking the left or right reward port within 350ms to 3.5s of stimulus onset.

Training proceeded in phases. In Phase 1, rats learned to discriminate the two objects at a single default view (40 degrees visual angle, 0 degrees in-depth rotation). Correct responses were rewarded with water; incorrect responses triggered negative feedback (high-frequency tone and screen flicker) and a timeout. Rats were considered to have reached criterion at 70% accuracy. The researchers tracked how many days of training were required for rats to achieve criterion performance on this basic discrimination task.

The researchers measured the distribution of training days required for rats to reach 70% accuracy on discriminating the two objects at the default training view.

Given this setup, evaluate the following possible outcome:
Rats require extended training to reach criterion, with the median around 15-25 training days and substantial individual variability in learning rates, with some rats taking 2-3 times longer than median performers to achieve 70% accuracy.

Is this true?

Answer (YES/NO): NO